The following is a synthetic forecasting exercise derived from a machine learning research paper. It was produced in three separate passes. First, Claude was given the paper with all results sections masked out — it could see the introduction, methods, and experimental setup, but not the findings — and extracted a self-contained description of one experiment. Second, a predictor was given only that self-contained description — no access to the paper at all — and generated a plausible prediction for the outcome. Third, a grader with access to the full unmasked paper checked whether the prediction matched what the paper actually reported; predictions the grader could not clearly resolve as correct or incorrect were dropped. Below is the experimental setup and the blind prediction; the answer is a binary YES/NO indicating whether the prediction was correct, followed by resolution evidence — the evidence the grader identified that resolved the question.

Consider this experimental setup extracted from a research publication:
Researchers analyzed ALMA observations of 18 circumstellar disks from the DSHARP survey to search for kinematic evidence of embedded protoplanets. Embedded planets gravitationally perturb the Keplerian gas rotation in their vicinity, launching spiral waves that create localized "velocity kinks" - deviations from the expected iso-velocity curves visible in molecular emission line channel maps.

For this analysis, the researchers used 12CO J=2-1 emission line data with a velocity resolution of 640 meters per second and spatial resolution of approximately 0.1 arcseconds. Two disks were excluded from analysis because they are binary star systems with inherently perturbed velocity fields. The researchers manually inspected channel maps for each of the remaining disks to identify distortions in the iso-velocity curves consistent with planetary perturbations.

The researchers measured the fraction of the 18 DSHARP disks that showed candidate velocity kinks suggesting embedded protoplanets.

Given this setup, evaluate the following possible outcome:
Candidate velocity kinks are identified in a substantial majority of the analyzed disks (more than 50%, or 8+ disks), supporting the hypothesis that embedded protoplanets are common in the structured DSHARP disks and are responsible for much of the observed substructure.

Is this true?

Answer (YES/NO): NO